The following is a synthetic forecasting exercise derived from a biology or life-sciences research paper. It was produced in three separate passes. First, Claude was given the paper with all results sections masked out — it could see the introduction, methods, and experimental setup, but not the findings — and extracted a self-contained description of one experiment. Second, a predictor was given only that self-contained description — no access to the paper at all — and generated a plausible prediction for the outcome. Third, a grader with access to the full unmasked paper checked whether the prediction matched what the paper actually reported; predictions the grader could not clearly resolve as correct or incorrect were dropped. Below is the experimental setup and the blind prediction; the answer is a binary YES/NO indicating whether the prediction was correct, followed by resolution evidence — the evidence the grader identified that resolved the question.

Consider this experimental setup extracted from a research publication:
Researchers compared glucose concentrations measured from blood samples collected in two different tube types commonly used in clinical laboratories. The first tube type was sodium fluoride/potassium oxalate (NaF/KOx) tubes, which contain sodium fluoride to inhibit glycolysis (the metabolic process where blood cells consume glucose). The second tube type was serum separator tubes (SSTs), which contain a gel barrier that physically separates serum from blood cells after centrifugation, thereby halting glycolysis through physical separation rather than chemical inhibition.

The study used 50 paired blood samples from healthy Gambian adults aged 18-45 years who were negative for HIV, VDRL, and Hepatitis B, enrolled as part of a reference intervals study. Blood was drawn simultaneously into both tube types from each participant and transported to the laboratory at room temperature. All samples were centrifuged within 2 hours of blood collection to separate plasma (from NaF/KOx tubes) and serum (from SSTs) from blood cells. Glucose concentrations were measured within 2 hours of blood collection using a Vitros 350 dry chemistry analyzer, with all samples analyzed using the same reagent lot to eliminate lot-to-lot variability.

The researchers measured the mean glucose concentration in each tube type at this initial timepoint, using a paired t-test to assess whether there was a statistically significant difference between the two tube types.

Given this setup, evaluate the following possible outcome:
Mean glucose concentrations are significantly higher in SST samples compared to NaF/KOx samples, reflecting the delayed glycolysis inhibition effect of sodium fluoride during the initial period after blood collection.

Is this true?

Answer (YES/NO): NO